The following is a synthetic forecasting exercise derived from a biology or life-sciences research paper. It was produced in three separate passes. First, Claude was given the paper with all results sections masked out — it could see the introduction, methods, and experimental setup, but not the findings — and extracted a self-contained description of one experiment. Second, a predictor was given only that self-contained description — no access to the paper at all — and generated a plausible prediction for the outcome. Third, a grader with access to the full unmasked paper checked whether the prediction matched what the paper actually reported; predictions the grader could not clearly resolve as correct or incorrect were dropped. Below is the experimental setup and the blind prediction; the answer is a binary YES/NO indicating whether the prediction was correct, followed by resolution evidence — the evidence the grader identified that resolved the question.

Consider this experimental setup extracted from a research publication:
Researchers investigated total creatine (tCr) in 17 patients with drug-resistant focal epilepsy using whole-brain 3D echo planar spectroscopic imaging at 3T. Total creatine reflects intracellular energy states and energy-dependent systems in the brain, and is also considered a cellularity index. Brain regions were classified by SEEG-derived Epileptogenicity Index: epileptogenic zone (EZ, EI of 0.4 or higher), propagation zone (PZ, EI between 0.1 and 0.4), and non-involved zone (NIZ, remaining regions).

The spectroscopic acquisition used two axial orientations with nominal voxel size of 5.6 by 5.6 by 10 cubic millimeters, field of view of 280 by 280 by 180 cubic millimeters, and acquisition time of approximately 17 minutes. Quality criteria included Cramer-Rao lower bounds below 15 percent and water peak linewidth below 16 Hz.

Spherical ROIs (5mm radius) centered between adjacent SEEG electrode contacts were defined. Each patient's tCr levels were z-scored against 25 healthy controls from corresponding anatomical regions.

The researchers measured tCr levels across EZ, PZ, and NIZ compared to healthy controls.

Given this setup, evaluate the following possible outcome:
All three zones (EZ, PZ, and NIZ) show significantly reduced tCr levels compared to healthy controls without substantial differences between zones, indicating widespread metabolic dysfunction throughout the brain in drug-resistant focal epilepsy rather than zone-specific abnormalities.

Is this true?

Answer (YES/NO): NO